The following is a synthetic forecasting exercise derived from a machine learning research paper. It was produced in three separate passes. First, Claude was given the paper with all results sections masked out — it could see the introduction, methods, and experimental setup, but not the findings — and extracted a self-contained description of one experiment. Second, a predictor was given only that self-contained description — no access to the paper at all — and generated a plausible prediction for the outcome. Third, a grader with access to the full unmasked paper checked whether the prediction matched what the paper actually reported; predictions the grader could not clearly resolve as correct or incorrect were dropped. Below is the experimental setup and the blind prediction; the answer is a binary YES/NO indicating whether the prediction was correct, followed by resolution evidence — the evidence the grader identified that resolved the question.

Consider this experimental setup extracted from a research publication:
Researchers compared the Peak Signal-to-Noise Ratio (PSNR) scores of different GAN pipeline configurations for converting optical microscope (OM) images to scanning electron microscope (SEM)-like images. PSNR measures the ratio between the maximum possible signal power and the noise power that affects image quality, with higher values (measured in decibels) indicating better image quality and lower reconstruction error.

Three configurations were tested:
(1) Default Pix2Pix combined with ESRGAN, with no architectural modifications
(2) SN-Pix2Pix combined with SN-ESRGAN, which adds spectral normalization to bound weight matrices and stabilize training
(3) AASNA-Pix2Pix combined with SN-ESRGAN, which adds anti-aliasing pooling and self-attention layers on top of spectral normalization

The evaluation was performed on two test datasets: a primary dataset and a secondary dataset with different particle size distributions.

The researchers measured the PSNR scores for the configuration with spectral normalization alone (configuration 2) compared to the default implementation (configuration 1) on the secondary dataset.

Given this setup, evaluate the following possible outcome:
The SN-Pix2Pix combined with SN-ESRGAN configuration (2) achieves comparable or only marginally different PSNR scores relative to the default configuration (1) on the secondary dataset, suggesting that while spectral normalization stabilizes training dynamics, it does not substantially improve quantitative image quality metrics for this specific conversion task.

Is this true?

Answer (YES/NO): YES